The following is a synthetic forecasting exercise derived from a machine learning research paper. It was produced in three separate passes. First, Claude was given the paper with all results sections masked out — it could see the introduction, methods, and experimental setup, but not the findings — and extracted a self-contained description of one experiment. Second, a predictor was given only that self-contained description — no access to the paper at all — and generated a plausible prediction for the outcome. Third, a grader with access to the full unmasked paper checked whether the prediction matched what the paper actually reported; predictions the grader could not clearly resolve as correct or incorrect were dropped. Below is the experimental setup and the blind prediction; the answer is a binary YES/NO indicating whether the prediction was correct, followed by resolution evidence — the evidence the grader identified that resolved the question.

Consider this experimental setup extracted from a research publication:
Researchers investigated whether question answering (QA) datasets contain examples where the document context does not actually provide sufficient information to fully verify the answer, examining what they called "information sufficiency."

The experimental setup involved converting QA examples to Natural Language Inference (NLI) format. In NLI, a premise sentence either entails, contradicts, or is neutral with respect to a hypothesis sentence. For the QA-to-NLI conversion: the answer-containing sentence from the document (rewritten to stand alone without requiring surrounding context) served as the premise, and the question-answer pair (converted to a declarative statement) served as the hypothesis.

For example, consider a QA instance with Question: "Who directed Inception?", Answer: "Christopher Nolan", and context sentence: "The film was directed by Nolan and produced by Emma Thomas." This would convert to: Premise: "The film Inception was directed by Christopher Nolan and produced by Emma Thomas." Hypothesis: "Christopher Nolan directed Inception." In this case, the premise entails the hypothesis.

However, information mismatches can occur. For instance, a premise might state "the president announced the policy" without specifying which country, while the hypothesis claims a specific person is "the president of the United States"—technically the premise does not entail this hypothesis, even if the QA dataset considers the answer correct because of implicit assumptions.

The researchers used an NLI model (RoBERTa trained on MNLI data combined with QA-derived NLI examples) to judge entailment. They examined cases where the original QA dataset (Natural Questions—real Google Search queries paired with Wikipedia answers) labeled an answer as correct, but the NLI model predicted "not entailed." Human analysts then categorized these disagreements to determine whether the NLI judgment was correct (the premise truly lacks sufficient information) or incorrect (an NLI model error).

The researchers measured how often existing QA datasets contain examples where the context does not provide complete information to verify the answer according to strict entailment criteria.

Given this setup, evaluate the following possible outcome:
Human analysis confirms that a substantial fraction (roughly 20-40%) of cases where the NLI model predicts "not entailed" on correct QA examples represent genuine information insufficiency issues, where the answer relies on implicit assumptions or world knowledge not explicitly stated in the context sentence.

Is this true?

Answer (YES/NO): NO